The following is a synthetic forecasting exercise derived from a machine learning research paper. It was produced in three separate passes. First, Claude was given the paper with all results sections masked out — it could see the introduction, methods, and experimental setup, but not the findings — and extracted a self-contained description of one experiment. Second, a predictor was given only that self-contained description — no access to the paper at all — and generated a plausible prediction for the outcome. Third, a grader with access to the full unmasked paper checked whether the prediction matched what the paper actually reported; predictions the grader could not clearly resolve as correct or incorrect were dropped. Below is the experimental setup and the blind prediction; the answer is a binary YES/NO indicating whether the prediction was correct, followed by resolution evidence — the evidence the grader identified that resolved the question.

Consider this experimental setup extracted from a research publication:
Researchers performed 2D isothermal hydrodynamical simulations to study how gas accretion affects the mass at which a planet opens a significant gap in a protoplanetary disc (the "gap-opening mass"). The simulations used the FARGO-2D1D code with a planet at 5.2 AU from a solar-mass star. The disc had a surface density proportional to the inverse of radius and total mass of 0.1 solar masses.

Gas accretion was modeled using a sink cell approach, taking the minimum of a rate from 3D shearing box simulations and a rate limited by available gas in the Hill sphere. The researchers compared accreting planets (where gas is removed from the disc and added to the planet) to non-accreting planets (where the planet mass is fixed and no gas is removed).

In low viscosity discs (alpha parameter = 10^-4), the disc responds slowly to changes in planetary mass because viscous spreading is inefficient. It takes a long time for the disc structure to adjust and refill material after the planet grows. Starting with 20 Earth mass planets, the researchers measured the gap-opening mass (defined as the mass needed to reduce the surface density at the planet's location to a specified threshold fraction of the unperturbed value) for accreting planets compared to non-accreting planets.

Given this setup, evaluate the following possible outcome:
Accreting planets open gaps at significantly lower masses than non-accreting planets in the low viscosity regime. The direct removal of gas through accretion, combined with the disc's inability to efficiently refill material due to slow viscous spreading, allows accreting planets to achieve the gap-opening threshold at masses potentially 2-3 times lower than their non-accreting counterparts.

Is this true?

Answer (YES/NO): NO